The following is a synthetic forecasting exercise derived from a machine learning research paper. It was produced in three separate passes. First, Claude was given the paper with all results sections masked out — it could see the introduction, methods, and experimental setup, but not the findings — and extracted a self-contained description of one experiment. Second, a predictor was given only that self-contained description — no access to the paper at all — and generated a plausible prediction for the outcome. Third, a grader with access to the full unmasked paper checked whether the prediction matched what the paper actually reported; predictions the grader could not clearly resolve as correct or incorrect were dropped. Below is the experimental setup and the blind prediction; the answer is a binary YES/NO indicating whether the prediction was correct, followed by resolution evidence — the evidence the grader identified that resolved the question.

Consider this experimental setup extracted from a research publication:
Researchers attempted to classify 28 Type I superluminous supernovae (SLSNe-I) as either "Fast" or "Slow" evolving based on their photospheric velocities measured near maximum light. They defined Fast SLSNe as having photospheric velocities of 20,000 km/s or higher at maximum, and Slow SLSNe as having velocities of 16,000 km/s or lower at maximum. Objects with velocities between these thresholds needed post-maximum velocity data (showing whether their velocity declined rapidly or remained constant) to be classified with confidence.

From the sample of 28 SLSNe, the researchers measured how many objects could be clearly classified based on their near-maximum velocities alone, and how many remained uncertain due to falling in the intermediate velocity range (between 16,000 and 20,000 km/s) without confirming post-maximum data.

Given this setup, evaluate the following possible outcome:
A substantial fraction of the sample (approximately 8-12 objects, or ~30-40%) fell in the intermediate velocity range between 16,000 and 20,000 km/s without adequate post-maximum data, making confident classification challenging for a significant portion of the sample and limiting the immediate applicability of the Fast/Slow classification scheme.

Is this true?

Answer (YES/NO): NO